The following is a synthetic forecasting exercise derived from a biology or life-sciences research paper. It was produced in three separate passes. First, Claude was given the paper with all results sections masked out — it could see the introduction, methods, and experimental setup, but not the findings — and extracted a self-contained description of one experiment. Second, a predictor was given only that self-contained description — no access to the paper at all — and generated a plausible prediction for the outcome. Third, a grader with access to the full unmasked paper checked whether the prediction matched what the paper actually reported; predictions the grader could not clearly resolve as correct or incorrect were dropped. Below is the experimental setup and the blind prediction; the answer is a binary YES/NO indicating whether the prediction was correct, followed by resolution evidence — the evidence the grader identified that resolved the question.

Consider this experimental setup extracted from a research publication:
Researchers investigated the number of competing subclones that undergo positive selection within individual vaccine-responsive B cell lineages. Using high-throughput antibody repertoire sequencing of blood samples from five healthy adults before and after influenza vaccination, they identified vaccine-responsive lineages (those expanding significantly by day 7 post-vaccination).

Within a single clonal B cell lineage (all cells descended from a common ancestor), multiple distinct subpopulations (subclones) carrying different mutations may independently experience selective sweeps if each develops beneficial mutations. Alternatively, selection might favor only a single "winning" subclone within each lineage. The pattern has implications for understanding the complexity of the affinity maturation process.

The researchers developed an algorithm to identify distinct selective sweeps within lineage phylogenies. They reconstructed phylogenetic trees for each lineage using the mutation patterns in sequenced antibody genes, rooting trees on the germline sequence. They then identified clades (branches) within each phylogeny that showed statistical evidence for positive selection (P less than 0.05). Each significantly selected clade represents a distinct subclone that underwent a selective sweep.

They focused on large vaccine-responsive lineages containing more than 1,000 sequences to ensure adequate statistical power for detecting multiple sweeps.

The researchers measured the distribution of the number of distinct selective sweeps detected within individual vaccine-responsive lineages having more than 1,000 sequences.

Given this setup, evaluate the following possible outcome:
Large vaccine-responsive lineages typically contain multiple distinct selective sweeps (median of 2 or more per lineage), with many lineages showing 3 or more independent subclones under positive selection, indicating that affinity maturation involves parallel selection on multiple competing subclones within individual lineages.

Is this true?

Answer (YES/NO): NO